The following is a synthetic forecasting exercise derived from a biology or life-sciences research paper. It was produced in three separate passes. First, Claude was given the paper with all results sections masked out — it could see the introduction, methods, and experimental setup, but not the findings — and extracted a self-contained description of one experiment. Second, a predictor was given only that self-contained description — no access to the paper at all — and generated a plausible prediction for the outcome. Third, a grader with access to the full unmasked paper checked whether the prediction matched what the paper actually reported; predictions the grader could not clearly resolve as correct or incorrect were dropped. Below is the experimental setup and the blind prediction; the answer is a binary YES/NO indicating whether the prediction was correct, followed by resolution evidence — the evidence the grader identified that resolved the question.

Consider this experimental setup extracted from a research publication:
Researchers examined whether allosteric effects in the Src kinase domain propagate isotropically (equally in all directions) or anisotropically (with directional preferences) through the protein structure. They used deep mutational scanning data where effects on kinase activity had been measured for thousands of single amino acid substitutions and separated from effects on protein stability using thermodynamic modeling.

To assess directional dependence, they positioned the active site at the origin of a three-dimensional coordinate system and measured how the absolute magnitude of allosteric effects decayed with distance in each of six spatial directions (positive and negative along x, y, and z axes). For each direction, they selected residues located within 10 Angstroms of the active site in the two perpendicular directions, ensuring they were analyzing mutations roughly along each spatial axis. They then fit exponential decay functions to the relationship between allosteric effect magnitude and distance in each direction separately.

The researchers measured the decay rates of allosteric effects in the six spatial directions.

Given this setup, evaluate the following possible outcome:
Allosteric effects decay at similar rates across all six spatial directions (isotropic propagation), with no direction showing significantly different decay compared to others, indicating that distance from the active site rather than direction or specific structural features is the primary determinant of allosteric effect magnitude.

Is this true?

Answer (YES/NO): NO